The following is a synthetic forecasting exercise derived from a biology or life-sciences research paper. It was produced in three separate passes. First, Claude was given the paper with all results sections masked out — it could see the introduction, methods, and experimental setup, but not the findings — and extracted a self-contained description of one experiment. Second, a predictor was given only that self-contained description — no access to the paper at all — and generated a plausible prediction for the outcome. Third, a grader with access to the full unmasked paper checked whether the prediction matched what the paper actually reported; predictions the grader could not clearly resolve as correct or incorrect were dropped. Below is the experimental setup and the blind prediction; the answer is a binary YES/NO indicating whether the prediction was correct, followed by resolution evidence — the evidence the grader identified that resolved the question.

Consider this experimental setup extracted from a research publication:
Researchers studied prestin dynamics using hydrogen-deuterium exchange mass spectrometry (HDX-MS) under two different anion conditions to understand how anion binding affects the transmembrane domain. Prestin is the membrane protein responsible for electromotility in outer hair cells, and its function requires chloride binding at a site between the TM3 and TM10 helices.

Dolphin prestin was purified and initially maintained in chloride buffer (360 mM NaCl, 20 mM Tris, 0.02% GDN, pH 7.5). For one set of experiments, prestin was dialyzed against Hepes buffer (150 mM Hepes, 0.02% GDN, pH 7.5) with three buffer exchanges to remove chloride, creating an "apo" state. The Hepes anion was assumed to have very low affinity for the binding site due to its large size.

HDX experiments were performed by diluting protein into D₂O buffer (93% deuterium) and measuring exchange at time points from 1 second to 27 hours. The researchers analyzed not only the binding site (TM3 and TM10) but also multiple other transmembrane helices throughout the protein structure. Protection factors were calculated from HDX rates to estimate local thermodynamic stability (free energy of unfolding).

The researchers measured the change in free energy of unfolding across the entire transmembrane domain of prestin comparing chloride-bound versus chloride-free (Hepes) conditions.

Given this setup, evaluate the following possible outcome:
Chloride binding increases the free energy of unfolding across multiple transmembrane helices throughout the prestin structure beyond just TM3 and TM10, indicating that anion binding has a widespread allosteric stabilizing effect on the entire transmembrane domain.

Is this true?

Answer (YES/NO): NO